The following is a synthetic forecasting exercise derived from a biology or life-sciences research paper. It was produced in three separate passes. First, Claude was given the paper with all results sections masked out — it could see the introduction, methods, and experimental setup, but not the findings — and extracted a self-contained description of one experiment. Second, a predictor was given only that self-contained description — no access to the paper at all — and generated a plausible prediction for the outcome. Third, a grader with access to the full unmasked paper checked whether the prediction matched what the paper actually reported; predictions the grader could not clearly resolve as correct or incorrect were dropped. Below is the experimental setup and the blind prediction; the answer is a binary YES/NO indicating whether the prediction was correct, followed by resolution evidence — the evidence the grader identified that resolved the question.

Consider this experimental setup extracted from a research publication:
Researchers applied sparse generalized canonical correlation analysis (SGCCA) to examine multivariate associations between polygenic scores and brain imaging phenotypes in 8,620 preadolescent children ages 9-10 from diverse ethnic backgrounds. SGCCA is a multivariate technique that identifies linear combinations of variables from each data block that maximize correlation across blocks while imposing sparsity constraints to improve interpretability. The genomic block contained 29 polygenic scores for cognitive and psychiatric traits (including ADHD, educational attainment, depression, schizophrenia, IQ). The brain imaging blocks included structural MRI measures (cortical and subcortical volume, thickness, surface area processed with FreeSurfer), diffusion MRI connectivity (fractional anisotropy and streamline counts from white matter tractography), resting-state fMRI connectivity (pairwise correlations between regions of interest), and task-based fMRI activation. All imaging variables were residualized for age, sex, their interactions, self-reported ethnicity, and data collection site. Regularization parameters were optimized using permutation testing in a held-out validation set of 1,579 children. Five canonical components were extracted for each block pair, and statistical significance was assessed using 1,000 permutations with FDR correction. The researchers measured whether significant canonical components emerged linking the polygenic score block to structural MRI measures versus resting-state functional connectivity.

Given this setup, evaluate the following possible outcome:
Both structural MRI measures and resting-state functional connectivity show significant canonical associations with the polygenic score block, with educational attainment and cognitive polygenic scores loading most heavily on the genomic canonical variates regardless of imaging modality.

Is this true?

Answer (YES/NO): NO